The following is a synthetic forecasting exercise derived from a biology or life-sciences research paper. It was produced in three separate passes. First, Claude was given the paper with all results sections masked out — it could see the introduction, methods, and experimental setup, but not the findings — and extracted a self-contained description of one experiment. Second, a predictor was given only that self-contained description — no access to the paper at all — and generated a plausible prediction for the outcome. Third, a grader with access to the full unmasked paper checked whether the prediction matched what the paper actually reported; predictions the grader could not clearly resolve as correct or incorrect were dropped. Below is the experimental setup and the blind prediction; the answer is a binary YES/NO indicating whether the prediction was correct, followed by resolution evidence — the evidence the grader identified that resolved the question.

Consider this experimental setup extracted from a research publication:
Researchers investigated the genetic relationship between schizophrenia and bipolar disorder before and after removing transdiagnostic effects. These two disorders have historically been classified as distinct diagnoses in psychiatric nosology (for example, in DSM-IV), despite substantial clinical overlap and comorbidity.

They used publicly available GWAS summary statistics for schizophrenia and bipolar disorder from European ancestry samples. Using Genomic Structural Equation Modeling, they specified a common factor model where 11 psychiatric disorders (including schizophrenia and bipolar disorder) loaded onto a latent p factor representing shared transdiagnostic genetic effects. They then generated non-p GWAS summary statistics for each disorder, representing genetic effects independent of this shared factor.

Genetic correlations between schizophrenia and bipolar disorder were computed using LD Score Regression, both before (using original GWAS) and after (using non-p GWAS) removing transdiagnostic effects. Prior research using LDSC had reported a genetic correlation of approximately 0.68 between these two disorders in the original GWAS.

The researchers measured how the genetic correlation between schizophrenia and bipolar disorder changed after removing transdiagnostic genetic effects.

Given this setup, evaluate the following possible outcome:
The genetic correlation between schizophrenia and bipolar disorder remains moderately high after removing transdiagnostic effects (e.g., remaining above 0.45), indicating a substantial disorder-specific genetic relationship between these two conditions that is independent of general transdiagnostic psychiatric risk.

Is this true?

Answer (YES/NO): NO